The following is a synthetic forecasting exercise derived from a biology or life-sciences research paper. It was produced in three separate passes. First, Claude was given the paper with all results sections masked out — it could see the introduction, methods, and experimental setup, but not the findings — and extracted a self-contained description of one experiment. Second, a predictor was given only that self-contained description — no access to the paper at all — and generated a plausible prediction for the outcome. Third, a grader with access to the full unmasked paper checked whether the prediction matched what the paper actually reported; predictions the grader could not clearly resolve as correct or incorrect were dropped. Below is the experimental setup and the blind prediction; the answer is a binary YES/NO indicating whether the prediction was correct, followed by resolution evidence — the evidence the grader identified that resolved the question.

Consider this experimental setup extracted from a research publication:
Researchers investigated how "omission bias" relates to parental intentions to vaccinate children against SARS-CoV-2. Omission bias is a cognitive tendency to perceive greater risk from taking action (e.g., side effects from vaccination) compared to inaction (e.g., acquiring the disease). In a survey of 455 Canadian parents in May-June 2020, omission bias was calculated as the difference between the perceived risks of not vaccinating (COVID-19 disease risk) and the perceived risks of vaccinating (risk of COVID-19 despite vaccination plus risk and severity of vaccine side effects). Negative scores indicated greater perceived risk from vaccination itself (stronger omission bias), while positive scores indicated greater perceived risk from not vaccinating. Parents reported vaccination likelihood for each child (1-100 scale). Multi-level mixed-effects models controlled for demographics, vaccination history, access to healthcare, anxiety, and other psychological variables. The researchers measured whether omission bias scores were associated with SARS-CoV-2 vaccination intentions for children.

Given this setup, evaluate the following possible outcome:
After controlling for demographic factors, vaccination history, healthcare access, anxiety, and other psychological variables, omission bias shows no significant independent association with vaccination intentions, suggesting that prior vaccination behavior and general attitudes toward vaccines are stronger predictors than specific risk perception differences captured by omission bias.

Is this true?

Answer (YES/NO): NO